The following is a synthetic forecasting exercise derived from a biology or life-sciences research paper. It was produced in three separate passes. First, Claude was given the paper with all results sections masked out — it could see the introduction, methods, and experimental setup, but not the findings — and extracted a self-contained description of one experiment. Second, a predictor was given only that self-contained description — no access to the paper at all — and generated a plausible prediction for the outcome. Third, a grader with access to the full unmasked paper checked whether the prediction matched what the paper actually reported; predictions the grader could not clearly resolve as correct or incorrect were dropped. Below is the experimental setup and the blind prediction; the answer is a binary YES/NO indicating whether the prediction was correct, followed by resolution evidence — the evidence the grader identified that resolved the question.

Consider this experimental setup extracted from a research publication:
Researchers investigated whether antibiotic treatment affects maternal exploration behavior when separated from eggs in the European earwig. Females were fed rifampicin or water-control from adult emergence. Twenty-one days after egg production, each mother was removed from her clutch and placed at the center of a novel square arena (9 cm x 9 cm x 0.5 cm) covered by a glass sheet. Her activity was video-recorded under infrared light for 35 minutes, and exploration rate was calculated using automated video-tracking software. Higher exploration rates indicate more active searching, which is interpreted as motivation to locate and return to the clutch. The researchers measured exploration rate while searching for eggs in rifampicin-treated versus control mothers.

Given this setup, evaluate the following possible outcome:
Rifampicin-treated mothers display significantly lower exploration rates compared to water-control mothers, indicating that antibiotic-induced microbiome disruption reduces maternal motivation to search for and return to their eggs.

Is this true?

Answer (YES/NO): NO